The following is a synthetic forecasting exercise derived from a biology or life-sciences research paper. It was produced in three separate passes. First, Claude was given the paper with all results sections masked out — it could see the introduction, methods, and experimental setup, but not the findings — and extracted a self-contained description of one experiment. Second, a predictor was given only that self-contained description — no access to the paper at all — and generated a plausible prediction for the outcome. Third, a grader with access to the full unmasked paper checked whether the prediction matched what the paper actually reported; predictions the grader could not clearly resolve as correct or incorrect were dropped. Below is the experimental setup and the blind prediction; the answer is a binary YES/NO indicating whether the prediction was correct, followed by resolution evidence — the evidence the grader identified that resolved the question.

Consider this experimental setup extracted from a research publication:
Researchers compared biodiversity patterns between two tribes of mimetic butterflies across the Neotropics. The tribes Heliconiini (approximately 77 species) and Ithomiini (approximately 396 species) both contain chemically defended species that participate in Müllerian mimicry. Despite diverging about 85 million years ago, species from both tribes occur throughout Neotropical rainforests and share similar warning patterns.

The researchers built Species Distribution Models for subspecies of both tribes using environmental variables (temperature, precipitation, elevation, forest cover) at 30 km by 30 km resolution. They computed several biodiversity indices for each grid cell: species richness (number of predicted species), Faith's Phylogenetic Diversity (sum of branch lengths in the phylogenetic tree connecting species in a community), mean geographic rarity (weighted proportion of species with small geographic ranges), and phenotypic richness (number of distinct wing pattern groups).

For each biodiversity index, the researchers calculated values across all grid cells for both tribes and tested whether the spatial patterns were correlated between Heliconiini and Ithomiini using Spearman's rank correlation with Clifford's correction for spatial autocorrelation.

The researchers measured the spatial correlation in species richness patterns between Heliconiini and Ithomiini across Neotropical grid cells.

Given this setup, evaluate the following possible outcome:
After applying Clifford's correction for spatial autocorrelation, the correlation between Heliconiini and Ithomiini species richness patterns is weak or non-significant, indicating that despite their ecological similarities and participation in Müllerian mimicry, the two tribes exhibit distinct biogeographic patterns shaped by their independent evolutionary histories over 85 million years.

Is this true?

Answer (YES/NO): NO